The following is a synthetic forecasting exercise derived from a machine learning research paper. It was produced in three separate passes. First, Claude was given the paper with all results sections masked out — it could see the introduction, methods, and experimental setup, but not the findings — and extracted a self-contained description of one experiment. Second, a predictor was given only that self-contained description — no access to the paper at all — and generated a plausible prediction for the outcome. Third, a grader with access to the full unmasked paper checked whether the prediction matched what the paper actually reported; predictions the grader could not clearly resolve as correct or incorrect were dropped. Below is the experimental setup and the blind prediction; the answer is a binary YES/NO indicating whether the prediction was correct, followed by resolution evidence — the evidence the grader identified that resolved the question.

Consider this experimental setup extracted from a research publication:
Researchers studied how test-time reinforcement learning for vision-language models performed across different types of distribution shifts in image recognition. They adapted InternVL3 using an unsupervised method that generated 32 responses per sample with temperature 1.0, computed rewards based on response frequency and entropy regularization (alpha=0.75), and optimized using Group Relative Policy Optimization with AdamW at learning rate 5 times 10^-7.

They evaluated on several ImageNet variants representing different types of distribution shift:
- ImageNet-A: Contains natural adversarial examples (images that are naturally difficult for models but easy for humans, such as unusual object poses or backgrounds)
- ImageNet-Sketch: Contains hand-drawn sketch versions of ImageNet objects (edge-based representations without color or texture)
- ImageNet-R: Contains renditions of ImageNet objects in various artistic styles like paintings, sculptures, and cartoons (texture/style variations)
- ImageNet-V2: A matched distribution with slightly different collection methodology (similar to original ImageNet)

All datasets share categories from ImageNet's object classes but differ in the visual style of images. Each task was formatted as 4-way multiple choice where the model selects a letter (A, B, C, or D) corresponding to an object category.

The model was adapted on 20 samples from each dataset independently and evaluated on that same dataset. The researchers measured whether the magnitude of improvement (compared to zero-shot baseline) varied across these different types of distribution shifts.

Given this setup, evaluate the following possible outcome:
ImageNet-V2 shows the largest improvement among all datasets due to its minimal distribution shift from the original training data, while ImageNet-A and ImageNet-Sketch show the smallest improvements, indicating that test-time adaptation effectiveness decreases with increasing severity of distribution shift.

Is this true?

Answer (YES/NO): NO